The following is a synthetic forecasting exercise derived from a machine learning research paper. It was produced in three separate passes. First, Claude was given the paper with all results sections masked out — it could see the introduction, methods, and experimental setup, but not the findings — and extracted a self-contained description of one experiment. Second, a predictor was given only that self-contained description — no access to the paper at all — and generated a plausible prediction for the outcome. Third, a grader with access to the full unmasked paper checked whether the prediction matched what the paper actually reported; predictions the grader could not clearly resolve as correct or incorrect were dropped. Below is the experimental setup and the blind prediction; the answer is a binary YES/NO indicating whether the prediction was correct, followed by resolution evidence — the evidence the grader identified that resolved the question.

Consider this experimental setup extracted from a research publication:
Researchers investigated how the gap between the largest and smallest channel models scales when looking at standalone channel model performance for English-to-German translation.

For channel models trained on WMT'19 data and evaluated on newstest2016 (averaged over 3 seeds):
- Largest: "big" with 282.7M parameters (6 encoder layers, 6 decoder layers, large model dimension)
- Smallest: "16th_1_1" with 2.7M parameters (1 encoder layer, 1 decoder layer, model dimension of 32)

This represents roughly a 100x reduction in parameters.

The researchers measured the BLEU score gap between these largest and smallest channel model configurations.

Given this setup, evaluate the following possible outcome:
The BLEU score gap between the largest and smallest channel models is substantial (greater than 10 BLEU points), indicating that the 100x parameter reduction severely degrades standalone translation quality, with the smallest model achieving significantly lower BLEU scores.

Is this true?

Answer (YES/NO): YES